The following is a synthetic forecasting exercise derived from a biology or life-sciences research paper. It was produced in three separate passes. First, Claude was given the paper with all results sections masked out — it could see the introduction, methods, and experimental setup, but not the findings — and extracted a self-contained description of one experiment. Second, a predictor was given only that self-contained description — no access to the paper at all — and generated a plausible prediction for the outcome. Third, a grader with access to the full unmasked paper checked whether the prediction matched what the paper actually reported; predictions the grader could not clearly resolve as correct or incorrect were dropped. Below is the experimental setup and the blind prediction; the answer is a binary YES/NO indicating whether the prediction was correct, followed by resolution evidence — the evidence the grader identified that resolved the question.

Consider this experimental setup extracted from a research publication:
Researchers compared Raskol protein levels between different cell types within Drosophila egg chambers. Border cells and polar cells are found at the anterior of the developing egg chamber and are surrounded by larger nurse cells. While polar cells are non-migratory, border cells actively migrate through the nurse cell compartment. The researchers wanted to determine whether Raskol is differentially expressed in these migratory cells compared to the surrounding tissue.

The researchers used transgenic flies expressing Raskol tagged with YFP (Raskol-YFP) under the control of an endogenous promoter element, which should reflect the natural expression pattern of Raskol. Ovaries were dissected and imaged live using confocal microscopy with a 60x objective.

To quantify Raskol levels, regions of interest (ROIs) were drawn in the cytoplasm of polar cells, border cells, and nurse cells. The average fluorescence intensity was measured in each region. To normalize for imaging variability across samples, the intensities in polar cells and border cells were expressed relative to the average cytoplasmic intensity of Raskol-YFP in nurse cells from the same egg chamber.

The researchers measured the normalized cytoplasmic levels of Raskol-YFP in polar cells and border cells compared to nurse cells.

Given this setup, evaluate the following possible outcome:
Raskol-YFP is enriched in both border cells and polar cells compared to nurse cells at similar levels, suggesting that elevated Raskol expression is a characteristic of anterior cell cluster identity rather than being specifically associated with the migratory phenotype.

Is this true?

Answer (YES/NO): NO